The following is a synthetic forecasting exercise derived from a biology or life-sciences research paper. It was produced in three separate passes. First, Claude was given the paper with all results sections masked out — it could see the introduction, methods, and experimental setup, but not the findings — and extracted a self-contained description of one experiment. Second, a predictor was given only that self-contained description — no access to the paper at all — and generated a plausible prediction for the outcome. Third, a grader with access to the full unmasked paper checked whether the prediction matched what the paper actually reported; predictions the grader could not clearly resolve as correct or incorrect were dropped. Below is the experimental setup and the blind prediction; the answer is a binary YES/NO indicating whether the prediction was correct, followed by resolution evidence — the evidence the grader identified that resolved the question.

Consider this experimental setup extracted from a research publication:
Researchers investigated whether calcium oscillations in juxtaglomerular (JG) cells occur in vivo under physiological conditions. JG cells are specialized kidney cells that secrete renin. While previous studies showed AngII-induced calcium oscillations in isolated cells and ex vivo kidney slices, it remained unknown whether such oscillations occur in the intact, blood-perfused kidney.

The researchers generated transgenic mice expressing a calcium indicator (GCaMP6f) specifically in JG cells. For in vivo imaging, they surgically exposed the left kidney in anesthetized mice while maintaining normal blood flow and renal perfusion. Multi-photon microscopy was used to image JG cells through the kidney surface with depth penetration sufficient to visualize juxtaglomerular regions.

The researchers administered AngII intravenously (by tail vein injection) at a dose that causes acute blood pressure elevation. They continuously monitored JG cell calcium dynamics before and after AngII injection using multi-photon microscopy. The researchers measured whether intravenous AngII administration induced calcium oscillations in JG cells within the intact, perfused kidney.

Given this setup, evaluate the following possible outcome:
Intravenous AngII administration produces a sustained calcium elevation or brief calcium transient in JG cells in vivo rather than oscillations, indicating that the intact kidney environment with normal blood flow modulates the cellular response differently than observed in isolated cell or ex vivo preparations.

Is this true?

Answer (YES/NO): NO